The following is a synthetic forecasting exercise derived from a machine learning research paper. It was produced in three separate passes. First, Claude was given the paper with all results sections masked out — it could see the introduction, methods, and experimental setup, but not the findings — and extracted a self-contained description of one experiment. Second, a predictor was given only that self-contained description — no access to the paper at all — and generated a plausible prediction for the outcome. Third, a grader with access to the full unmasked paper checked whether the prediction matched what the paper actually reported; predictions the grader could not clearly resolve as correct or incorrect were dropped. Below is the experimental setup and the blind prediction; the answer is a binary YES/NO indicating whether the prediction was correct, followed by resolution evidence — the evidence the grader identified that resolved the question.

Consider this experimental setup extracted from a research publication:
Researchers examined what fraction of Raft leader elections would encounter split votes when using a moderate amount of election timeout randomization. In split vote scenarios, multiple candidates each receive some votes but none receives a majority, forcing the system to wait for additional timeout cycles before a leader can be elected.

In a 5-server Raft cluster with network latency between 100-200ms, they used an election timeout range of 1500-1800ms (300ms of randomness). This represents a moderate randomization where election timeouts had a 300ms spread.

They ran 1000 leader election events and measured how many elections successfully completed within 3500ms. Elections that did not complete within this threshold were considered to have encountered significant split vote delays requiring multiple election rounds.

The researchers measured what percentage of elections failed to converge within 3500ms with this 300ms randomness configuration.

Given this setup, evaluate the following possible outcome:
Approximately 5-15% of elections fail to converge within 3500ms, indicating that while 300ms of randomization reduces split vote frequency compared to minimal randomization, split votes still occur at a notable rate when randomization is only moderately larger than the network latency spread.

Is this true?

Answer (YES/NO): NO